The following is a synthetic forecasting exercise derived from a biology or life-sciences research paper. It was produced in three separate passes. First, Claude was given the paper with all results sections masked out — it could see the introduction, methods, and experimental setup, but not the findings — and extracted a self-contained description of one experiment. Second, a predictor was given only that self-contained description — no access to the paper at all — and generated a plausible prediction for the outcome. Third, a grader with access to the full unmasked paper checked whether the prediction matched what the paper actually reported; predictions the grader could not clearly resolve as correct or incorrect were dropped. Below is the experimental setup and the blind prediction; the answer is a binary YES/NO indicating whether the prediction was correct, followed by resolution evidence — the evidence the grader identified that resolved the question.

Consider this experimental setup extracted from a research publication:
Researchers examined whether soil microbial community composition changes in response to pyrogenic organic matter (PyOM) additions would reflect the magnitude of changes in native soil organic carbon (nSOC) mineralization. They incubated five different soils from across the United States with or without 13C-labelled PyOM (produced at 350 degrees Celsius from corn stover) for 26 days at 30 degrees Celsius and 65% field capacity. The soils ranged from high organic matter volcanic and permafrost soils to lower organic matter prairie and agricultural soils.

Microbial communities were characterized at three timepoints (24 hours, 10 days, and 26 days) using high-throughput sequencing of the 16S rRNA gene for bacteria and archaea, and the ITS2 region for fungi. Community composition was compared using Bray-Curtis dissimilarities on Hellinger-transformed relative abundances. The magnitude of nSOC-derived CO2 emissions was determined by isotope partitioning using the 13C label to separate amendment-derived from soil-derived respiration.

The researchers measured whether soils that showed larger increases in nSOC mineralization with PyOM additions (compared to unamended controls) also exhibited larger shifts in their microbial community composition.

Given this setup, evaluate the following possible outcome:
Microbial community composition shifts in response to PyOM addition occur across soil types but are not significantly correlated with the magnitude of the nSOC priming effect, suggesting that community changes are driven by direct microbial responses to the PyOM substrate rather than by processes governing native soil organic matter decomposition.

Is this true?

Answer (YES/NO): NO